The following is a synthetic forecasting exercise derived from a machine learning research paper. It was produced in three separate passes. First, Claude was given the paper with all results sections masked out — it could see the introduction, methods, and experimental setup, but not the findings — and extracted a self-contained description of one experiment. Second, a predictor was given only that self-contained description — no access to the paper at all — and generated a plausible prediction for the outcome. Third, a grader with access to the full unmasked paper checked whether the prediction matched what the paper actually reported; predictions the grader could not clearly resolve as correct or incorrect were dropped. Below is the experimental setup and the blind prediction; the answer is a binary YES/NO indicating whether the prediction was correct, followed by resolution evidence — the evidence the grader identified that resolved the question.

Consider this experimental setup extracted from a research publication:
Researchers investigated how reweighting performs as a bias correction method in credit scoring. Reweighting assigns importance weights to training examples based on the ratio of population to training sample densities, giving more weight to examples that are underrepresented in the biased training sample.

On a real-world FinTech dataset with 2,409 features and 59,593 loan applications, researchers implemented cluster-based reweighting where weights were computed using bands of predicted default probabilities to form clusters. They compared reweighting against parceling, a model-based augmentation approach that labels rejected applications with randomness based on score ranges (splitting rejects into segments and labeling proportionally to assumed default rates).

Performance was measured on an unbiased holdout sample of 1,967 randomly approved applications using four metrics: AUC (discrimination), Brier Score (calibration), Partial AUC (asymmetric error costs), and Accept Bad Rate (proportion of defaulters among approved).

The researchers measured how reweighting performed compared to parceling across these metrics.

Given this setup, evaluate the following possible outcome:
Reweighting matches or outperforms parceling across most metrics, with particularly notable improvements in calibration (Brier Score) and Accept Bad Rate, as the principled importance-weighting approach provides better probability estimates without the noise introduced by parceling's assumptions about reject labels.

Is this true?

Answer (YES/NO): NO